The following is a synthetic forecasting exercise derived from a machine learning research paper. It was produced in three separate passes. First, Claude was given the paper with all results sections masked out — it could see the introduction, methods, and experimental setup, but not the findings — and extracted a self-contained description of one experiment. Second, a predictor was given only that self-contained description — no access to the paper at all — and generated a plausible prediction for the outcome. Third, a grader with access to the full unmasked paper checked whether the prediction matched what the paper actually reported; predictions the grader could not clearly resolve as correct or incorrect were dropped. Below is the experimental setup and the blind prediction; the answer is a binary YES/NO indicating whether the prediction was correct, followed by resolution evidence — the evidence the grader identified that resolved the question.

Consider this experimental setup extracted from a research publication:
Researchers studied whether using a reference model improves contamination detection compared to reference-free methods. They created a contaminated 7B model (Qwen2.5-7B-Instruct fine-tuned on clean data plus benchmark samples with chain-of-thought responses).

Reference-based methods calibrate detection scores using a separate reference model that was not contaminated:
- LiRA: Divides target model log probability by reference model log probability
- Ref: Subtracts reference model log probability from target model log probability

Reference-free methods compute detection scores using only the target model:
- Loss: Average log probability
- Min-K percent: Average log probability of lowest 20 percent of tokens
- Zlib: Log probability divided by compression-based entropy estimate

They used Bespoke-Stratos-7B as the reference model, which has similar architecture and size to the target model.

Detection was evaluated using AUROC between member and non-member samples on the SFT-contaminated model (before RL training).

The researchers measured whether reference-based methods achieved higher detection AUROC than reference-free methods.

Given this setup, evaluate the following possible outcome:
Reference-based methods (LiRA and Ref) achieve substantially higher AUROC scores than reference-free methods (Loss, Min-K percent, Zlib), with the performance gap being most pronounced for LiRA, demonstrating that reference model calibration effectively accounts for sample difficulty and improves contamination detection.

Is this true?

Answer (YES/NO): NO